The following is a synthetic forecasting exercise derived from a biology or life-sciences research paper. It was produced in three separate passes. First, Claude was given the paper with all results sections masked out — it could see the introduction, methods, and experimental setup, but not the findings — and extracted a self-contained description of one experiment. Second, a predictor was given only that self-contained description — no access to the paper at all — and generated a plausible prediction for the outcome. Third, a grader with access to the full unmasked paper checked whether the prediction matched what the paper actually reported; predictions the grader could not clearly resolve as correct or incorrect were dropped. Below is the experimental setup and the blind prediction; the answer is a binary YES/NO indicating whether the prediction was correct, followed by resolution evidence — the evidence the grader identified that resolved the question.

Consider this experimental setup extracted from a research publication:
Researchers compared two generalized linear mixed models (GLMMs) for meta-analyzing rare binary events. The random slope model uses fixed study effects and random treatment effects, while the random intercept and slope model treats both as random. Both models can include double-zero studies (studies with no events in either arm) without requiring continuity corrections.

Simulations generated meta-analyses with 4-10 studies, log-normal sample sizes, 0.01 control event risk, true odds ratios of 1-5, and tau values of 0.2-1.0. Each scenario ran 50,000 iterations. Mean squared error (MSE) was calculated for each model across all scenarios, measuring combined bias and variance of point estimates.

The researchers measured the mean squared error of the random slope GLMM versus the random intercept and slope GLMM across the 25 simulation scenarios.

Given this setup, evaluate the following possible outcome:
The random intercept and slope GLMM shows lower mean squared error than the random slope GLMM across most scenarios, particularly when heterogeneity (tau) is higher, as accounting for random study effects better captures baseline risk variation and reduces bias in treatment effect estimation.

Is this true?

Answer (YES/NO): NO